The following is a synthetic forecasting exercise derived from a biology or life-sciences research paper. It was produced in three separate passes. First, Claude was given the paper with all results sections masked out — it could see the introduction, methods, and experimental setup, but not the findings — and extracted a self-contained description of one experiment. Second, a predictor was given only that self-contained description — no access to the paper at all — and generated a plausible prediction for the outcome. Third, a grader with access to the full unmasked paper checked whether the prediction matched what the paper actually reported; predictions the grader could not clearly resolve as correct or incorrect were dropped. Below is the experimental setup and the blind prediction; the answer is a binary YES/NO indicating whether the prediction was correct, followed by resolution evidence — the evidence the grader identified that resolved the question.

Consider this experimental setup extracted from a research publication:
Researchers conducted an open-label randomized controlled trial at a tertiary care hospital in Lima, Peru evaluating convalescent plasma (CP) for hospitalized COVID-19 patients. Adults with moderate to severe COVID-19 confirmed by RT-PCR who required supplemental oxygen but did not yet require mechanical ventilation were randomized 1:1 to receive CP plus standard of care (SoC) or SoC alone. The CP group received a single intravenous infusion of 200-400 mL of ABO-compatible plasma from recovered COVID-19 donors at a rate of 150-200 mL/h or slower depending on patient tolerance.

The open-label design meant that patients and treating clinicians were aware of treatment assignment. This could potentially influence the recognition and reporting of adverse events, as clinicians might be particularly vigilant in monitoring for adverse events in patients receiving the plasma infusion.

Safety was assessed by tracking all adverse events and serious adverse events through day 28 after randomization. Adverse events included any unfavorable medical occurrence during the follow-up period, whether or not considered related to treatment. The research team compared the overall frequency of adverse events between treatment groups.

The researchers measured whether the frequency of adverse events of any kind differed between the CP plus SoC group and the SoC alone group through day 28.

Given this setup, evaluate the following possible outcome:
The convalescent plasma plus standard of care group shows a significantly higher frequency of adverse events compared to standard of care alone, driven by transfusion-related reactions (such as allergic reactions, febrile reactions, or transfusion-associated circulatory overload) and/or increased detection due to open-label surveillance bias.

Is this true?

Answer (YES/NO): NO